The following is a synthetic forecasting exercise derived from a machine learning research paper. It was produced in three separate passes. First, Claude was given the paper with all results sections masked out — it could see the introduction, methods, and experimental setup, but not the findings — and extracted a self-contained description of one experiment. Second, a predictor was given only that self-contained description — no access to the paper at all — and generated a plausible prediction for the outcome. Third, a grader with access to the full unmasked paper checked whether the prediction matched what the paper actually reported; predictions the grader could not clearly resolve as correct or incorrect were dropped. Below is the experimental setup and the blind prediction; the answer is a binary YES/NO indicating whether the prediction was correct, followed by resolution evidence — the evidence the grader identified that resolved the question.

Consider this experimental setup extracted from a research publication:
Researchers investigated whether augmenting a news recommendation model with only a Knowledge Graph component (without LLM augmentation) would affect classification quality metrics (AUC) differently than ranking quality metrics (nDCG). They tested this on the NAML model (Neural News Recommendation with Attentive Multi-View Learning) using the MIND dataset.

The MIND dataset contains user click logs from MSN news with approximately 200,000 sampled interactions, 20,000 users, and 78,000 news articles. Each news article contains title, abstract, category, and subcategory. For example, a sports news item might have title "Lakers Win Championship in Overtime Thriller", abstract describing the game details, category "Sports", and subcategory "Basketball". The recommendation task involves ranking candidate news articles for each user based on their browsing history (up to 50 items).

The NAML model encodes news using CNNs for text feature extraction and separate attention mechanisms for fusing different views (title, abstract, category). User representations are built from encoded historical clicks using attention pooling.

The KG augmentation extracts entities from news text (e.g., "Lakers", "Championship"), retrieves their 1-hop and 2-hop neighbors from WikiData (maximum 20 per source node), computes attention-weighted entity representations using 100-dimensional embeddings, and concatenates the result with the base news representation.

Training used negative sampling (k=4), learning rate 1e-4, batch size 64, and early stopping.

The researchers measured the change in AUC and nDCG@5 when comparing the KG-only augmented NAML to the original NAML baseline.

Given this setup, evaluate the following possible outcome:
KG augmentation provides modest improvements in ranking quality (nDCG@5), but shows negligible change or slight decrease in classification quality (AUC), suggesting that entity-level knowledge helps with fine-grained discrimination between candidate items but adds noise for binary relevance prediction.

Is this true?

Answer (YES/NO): YES